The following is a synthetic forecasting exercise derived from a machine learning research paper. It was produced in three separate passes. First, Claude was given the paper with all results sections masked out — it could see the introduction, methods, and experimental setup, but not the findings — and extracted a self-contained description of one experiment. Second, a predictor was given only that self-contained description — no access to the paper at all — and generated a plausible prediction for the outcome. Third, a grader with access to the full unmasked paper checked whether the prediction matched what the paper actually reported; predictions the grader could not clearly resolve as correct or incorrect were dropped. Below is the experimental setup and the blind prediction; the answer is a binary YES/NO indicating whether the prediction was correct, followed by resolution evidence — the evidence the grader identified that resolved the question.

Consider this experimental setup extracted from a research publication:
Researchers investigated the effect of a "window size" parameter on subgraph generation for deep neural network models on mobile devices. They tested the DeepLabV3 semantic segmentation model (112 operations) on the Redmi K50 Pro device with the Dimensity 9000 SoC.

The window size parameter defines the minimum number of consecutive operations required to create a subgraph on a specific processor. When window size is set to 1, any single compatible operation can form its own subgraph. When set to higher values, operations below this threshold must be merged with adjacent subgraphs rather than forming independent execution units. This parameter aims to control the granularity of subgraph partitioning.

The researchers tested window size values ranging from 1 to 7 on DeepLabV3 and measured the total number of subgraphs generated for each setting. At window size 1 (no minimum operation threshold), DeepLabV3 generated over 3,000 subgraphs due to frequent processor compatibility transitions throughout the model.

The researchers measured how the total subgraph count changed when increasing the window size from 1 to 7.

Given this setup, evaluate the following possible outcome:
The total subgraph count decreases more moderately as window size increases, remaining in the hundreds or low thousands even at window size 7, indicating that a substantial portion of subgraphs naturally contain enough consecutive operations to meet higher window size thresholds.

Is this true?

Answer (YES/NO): NO